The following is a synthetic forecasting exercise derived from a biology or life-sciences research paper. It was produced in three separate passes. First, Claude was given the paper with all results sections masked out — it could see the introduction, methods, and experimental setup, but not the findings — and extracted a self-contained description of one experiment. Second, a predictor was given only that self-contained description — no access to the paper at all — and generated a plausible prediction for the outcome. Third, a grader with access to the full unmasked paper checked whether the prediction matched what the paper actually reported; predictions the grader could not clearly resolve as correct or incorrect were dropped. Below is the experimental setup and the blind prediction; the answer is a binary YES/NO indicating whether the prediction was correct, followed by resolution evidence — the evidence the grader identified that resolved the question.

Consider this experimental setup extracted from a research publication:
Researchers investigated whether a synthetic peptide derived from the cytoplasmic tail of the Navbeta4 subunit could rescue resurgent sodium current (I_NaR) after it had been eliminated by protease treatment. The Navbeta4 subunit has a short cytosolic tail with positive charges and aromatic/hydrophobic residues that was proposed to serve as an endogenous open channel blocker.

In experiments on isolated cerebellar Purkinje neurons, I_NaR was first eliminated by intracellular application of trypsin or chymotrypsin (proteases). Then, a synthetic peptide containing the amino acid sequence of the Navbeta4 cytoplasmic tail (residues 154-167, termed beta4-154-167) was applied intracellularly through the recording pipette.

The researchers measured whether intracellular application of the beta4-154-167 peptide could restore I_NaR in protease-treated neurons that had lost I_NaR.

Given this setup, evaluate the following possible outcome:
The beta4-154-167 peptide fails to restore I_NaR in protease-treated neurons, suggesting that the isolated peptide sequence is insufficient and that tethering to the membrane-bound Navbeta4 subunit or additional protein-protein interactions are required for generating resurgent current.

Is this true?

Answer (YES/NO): NO